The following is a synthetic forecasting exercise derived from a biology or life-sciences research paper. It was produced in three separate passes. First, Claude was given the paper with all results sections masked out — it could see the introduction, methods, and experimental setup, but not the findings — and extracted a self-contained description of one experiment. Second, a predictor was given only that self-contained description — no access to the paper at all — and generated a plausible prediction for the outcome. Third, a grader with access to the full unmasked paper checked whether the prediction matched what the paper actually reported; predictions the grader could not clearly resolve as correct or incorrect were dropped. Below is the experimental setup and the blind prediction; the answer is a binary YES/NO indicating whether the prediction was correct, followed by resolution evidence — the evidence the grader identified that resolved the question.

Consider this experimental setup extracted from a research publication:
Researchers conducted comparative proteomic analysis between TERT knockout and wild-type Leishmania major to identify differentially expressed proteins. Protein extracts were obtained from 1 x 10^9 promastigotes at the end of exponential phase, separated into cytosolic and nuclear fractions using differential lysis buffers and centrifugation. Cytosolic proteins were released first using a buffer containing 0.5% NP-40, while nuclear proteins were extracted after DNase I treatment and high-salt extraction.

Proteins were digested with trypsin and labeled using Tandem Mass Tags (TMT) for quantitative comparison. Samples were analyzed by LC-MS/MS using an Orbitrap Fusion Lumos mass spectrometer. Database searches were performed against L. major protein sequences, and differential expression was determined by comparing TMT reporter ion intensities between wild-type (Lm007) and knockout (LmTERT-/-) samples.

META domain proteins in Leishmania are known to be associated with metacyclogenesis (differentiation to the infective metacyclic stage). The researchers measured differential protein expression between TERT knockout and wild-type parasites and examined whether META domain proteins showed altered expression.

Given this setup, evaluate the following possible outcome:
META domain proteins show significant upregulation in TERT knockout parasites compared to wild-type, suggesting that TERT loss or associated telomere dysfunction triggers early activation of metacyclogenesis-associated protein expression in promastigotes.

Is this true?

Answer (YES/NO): NO